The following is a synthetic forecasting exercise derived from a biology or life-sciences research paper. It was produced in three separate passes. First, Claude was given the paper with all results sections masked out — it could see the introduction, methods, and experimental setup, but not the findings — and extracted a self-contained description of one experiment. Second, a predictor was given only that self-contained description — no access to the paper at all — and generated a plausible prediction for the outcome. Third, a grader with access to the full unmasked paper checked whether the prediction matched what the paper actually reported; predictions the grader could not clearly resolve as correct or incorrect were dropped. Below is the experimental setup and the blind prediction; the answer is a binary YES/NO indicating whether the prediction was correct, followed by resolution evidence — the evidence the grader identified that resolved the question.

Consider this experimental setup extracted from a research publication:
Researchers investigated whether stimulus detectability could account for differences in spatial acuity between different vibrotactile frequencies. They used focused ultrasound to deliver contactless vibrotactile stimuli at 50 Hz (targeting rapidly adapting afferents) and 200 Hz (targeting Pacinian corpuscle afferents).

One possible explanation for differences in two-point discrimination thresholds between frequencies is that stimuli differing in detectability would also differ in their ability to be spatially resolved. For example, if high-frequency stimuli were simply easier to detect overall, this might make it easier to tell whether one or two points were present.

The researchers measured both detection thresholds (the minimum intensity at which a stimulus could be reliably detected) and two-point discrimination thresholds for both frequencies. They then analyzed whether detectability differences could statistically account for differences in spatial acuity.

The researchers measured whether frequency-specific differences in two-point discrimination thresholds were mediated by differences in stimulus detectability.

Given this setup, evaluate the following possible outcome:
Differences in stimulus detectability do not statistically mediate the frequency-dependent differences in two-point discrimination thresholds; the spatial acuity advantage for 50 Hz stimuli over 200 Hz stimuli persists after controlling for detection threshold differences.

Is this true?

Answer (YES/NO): NO